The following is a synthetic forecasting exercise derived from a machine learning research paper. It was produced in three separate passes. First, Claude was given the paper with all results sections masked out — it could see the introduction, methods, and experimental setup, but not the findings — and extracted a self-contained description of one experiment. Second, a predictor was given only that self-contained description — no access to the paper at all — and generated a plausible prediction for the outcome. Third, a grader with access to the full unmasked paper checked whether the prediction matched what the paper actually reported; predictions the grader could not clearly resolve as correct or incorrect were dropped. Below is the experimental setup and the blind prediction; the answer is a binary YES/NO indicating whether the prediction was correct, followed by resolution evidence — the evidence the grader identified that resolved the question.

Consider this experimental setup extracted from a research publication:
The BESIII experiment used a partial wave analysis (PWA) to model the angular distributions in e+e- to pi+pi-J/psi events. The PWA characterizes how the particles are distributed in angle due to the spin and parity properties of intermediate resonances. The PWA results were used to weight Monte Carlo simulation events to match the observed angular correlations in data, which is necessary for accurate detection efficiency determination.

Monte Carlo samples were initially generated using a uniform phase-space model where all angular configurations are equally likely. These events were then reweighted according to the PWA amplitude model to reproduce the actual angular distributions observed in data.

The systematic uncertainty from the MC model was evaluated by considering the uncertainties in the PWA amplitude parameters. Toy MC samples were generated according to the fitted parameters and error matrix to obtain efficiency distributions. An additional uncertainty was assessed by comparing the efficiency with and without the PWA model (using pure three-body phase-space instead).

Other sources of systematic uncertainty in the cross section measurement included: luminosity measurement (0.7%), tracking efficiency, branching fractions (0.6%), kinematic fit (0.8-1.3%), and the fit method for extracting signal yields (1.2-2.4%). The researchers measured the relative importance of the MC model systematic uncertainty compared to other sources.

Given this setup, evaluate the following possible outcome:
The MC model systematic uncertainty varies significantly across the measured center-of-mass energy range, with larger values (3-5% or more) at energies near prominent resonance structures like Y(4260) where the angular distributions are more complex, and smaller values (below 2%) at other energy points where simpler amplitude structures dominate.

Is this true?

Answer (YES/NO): NO